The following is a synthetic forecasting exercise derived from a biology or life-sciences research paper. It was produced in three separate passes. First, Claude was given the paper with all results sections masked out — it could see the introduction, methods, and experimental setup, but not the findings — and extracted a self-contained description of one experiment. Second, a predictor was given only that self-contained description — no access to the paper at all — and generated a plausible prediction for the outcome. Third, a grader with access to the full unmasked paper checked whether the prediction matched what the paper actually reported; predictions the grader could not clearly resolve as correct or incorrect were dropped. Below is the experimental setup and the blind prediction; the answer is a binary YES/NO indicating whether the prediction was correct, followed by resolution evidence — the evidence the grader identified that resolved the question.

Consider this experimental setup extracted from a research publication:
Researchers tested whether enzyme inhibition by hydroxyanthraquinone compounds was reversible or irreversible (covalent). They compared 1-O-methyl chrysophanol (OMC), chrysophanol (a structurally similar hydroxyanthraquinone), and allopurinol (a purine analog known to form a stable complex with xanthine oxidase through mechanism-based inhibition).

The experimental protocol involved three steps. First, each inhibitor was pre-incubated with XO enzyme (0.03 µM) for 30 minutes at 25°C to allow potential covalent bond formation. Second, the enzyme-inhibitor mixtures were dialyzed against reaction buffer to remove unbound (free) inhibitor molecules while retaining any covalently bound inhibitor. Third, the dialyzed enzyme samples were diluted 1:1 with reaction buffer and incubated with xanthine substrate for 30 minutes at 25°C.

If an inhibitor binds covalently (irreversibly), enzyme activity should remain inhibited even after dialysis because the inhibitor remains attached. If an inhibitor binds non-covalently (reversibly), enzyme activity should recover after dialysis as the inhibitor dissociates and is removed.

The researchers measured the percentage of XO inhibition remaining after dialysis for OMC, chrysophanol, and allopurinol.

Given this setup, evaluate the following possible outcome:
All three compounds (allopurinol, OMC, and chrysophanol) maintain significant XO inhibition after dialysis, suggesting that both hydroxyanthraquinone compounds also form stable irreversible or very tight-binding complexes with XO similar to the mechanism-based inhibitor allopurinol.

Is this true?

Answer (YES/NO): NO